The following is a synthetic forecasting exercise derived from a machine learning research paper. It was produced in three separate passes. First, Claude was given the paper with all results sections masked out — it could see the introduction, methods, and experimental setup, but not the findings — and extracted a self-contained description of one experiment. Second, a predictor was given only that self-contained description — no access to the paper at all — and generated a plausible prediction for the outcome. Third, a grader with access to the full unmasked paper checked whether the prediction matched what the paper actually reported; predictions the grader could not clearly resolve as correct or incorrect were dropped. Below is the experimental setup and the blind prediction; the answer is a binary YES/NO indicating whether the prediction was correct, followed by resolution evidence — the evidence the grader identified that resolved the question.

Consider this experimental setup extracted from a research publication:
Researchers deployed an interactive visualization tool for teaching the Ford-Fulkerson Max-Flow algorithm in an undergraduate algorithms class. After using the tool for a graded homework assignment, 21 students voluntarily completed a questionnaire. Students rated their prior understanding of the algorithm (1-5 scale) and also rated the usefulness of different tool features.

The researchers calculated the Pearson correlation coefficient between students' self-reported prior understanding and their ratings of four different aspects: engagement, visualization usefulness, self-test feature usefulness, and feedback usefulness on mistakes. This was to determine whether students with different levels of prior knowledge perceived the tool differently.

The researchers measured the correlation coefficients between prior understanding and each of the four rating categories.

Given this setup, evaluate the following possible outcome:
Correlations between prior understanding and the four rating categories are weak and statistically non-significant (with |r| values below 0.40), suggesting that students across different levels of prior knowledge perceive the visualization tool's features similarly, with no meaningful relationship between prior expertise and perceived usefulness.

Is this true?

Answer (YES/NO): YES